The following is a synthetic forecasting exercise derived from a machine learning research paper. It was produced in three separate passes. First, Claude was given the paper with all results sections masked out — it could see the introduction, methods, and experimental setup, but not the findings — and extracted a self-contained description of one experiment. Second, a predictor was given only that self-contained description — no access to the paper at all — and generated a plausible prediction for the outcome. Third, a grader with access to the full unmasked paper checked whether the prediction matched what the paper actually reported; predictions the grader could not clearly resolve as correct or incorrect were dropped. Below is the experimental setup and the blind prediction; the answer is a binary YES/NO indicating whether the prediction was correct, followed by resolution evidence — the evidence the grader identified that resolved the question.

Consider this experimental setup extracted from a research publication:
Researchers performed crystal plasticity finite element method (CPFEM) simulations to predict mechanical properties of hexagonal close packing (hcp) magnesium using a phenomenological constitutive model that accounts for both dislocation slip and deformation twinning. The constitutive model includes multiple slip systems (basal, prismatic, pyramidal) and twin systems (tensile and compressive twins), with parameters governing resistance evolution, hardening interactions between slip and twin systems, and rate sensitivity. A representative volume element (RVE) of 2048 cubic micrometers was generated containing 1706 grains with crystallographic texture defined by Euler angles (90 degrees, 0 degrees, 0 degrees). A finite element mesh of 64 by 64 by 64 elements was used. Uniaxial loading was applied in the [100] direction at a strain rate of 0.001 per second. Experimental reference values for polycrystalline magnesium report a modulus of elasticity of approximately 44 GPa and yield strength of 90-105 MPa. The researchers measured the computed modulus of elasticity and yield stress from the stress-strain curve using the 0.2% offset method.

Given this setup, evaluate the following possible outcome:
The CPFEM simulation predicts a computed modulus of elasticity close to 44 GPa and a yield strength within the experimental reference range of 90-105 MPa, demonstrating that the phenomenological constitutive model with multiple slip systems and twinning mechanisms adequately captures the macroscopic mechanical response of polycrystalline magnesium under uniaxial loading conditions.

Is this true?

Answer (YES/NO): NO